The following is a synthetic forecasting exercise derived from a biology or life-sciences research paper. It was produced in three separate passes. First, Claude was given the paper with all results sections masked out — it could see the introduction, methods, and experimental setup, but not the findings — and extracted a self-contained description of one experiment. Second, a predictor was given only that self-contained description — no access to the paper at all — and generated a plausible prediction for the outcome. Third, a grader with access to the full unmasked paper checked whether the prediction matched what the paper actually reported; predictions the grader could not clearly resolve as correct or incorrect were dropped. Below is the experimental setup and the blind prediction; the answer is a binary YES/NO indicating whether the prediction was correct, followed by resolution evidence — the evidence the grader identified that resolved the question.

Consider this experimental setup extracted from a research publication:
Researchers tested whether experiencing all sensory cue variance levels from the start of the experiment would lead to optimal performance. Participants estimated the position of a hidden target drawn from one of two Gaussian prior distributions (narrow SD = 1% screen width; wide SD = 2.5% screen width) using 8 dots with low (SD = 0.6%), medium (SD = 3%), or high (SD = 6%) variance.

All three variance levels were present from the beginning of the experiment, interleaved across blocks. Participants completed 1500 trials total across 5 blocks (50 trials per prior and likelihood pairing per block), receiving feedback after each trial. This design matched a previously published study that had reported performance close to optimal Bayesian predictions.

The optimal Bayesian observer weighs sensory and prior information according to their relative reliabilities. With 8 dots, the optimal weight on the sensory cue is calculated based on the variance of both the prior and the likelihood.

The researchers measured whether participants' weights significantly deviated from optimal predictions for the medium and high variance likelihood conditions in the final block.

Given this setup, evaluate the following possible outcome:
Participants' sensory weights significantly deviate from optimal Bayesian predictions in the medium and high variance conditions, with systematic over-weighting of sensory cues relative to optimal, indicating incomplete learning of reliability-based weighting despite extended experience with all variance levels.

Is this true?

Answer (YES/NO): YES